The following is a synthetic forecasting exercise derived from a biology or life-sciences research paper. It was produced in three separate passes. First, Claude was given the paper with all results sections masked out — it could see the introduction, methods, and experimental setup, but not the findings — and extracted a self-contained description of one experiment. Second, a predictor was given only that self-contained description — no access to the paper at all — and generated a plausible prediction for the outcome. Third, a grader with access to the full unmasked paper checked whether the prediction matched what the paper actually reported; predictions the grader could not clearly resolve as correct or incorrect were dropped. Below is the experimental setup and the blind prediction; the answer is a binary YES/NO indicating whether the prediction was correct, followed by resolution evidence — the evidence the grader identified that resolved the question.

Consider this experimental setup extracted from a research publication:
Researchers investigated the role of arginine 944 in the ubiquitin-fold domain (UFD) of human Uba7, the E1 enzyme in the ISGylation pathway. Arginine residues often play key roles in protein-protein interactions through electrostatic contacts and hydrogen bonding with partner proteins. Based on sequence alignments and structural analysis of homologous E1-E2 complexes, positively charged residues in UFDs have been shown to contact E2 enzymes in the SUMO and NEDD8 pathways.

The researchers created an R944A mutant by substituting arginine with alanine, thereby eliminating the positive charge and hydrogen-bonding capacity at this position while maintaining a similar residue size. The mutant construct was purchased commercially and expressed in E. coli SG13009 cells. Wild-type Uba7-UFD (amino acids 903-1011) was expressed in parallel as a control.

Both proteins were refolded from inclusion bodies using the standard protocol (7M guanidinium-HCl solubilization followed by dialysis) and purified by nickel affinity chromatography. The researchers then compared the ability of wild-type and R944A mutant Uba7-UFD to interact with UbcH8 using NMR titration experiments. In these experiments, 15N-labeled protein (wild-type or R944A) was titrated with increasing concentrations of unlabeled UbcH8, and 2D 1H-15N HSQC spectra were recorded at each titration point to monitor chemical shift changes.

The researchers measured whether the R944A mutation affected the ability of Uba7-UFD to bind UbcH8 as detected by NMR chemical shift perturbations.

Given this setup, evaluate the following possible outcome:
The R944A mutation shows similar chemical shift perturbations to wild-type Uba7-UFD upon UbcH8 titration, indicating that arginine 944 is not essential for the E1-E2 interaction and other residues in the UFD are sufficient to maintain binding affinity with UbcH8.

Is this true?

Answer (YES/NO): NO